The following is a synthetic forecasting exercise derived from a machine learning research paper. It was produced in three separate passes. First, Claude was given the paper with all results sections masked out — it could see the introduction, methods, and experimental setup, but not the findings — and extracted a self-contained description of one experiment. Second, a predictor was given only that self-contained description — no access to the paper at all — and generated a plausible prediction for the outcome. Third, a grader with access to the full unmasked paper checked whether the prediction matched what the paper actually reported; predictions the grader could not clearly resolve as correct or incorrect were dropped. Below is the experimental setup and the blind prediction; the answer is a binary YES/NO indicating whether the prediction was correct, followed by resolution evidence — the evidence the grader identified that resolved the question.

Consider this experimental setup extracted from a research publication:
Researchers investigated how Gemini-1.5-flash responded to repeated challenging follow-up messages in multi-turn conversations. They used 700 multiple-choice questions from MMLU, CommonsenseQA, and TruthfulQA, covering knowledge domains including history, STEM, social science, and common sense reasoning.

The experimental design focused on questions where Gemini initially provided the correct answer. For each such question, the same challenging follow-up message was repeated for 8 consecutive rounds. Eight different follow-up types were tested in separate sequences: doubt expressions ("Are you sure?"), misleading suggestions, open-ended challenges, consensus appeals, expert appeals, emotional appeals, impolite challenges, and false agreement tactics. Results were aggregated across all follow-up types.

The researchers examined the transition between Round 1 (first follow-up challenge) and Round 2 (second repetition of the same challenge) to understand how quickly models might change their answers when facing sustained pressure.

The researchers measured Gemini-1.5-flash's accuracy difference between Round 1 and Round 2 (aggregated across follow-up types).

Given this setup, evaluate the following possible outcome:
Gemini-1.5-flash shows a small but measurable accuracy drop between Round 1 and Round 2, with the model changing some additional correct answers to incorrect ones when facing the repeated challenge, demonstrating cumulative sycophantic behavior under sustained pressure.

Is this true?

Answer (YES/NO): NO